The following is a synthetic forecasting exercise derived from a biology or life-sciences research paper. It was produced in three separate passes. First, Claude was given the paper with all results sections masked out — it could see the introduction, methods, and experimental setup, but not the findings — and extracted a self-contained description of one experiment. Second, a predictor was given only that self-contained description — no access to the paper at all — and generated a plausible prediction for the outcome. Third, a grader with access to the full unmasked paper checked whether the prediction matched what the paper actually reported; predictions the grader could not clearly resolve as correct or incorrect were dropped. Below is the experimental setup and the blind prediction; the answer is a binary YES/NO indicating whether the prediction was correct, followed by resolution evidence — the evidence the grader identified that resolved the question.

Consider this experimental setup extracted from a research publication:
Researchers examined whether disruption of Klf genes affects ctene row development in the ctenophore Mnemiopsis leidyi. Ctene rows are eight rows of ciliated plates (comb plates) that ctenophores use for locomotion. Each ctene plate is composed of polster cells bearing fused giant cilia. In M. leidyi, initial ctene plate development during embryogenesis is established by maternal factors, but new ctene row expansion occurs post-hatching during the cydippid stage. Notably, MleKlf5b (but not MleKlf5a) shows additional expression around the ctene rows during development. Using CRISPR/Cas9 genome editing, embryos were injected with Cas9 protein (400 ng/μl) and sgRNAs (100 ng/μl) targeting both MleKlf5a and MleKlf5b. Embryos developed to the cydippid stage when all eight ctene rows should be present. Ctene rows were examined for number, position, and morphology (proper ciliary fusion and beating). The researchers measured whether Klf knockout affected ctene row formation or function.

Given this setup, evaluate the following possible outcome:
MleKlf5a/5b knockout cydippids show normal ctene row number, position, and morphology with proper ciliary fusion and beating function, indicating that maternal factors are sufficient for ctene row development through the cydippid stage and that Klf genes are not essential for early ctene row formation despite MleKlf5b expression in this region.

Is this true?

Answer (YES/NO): NO